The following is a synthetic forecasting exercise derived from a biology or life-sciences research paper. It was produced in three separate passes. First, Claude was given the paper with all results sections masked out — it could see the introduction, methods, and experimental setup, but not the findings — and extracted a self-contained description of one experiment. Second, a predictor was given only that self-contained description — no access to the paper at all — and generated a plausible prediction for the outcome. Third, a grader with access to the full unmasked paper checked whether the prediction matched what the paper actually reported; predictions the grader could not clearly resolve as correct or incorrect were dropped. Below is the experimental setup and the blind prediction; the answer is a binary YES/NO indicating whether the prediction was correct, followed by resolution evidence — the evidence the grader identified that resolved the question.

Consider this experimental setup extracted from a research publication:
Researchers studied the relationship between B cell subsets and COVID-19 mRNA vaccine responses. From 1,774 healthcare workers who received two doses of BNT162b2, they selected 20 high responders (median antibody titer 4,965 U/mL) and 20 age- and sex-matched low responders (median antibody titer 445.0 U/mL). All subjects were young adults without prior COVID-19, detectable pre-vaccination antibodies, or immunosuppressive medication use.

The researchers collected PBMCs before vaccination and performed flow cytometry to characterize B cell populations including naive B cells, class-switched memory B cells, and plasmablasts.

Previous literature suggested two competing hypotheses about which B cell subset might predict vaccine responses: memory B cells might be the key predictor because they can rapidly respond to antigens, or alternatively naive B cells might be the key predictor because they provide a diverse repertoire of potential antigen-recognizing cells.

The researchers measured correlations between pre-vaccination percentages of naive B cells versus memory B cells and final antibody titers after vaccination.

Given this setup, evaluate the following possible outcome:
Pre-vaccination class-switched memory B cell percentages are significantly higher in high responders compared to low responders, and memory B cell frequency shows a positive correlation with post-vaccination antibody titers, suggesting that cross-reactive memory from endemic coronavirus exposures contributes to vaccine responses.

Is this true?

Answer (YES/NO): NO